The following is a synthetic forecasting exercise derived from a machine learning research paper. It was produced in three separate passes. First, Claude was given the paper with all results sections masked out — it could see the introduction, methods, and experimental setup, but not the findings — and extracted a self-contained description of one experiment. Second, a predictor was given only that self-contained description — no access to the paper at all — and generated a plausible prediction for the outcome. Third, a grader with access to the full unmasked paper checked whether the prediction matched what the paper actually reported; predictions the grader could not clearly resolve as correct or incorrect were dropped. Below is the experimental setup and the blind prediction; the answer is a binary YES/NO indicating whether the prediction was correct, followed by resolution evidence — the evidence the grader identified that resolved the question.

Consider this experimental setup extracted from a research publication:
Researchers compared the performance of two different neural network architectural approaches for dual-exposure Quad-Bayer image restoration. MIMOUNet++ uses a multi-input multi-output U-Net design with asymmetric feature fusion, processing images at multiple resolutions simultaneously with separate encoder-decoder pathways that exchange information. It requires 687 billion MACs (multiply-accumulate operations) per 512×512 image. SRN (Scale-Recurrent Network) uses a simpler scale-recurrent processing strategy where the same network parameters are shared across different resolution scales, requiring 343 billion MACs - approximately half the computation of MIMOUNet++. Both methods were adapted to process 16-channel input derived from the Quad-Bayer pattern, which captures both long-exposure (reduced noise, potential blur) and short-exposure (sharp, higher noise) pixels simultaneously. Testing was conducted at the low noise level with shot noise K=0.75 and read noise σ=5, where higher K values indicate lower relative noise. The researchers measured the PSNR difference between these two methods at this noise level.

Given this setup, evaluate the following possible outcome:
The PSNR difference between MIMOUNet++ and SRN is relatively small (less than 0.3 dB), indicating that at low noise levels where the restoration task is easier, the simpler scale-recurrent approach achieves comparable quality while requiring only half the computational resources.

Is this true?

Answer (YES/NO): NO